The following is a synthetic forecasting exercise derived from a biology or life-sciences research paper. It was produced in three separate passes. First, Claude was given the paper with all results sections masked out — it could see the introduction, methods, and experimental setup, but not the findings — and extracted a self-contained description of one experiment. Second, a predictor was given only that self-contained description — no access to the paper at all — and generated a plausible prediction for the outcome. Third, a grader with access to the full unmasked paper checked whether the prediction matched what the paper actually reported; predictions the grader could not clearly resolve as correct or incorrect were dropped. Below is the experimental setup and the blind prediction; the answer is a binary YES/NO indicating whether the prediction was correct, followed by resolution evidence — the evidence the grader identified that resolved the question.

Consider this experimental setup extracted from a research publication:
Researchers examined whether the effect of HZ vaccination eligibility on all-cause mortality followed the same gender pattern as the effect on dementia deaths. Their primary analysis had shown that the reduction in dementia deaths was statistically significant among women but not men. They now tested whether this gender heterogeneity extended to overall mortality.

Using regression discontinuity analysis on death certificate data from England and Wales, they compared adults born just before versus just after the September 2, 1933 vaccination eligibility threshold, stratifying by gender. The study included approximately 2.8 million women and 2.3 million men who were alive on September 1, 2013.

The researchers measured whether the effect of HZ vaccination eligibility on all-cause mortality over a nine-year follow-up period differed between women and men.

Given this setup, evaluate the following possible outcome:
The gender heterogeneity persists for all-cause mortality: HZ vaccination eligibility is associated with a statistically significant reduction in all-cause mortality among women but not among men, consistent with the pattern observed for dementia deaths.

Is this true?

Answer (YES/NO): YES